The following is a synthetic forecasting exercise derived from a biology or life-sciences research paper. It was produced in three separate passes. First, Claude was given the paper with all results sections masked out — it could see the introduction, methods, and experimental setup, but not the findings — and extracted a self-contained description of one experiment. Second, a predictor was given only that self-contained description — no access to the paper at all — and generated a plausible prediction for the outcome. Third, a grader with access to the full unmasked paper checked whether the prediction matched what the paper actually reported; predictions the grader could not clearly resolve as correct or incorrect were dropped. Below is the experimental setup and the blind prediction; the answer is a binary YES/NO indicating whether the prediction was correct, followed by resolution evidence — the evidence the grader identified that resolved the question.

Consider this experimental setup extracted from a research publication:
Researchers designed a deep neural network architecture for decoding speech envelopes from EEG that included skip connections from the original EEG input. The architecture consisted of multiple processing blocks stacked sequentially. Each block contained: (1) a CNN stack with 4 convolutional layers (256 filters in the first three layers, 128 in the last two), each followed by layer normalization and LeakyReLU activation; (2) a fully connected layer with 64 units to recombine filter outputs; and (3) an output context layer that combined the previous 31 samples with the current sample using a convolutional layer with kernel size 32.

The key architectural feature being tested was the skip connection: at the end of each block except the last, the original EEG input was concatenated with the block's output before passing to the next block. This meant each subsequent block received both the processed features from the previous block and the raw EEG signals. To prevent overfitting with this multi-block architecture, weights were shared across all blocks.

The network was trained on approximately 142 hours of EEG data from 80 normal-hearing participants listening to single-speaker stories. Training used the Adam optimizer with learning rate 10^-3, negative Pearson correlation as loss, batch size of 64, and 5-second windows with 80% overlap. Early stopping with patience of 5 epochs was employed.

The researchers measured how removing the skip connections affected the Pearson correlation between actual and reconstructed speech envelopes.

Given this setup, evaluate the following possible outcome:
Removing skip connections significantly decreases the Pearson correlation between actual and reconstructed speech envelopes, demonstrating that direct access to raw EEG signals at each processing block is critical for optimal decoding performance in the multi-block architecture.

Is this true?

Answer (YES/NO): NO